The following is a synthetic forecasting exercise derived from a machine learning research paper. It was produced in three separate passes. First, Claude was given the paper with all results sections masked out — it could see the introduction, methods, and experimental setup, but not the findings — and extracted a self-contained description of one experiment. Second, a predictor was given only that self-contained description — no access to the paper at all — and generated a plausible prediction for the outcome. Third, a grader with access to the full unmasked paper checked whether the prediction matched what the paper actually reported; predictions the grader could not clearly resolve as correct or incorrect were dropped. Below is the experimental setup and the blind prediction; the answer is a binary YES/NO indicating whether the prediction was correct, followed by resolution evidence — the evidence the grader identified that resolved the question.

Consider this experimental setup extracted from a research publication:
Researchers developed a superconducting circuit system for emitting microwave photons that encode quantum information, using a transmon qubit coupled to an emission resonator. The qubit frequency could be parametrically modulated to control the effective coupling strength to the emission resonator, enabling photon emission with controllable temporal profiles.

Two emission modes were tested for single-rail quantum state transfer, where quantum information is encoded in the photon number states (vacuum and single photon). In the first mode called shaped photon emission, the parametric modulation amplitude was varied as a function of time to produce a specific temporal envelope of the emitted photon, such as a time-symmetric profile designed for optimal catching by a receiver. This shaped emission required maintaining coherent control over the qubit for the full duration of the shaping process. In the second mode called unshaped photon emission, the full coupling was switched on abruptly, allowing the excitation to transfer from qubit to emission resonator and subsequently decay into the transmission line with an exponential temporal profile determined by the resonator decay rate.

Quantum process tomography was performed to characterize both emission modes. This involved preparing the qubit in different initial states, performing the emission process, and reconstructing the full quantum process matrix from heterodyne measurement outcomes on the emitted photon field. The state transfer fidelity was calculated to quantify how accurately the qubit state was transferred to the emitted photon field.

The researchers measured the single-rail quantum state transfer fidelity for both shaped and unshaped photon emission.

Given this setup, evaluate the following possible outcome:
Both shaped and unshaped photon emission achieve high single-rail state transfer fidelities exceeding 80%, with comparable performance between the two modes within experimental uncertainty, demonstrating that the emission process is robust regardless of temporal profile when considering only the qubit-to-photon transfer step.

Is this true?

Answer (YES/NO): NO